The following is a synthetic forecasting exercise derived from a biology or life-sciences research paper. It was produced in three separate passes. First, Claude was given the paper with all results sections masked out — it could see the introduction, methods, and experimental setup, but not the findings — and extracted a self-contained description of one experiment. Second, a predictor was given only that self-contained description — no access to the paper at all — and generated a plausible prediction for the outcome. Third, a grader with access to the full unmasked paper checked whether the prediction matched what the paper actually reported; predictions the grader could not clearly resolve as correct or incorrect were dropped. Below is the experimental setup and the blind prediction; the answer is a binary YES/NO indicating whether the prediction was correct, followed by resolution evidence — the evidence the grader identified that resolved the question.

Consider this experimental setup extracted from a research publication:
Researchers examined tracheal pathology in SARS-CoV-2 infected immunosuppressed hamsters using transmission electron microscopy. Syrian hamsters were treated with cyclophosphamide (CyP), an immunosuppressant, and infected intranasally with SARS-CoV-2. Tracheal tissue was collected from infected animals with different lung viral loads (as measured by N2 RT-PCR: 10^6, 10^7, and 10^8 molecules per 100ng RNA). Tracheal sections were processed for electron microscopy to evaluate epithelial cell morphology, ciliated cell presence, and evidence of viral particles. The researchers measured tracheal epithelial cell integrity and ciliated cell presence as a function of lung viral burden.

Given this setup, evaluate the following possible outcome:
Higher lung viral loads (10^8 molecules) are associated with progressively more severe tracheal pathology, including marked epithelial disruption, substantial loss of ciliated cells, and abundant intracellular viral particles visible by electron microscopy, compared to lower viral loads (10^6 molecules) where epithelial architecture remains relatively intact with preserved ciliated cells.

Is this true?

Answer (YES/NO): NO